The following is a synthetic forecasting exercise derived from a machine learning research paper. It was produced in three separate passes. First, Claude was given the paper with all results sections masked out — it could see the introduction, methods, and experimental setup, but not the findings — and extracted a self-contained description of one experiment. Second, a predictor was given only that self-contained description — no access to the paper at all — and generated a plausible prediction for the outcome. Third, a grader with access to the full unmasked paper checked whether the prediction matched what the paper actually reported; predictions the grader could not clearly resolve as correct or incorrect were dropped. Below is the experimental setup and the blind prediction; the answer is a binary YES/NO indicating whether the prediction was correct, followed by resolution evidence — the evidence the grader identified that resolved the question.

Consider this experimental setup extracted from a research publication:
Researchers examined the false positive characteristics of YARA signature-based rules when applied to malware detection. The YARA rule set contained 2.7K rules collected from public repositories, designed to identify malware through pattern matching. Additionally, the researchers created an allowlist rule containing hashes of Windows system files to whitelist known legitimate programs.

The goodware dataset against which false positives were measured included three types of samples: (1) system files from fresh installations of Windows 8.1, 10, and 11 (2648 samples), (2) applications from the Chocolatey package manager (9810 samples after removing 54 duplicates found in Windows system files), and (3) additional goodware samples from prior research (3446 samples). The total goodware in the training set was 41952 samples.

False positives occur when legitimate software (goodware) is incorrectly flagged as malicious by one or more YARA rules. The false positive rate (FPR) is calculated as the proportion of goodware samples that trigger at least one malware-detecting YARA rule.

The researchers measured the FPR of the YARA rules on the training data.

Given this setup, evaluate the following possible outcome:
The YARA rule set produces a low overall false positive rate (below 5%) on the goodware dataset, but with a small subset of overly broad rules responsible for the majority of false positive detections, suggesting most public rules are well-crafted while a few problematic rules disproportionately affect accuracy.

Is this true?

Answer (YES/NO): NO